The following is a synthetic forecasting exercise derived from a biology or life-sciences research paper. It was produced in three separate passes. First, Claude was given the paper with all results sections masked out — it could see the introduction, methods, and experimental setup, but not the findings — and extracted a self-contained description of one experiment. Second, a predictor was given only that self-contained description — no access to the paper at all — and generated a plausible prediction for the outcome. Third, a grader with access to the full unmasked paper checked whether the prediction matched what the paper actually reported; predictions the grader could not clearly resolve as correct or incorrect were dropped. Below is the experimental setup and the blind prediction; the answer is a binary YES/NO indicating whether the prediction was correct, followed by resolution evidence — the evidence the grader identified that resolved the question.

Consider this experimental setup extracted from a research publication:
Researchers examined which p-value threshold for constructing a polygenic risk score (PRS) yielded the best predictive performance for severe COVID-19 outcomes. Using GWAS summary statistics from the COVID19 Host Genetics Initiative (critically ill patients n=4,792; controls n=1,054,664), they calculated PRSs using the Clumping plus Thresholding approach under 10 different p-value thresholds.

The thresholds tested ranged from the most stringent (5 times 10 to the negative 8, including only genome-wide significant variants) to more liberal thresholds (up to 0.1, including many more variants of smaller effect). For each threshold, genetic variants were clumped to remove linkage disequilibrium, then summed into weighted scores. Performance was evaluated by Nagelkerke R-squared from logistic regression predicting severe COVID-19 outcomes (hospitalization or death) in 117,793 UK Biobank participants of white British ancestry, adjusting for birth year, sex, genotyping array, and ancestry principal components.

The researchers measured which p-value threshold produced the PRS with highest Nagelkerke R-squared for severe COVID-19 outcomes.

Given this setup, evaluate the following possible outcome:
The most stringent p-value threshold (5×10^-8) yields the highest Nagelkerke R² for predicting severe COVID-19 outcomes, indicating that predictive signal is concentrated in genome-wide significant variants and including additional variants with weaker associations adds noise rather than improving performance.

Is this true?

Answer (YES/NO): YES